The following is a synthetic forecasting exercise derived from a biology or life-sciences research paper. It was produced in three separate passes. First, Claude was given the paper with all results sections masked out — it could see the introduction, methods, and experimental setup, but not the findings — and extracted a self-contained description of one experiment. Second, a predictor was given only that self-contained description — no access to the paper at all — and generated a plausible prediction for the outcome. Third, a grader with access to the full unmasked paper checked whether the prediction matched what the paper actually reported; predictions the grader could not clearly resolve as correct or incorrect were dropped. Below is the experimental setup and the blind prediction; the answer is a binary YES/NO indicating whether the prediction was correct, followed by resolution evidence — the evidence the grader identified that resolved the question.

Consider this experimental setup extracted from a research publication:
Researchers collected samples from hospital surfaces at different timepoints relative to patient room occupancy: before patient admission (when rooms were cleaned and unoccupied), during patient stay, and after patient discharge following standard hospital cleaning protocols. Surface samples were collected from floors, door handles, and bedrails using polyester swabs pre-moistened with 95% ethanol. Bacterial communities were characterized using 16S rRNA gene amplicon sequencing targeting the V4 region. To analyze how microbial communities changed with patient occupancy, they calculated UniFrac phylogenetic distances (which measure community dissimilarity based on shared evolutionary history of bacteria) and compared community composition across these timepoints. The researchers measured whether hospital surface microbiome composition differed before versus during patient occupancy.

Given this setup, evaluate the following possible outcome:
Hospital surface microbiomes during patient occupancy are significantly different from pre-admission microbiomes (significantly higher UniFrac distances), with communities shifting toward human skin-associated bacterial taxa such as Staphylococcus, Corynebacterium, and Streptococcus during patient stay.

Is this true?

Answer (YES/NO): NO